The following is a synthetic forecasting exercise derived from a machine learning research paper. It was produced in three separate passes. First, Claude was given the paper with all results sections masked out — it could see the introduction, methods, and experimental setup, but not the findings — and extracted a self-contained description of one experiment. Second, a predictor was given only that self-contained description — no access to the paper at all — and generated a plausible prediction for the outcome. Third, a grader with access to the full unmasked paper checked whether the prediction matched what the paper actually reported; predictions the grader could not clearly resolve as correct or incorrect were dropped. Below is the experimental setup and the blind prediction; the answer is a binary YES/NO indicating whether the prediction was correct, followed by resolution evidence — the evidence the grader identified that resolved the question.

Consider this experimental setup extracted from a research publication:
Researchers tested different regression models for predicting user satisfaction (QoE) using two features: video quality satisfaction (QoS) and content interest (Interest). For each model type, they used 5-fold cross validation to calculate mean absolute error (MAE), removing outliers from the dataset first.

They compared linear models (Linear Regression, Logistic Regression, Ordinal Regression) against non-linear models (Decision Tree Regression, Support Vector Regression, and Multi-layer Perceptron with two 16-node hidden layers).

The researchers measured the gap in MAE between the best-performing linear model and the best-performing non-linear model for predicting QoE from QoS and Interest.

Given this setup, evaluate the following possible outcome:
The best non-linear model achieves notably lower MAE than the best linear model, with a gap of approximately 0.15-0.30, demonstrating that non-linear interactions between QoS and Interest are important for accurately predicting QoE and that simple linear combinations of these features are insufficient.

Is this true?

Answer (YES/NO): NO